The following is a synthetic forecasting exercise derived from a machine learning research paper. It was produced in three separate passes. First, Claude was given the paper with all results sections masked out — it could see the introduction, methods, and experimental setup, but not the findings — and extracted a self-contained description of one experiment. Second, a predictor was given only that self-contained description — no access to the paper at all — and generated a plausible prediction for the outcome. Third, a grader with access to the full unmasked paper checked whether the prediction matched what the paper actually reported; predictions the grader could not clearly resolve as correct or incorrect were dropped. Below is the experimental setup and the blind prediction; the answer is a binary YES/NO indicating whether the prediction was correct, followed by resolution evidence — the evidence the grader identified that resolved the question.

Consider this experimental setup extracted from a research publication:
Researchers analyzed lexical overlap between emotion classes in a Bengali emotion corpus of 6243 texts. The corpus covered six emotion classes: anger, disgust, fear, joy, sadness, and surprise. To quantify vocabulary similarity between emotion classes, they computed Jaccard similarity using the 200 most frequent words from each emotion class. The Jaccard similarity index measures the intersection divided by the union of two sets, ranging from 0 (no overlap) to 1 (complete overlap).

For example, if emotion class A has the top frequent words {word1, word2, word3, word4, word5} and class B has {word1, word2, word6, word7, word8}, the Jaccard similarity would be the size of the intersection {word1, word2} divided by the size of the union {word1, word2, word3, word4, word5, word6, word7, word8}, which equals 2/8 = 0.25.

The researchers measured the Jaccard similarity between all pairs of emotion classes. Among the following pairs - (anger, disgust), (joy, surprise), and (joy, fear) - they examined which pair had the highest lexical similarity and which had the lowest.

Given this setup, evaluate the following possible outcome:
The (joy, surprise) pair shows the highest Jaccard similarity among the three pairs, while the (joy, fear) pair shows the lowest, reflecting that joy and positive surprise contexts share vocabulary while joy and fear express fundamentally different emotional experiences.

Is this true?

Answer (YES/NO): NO